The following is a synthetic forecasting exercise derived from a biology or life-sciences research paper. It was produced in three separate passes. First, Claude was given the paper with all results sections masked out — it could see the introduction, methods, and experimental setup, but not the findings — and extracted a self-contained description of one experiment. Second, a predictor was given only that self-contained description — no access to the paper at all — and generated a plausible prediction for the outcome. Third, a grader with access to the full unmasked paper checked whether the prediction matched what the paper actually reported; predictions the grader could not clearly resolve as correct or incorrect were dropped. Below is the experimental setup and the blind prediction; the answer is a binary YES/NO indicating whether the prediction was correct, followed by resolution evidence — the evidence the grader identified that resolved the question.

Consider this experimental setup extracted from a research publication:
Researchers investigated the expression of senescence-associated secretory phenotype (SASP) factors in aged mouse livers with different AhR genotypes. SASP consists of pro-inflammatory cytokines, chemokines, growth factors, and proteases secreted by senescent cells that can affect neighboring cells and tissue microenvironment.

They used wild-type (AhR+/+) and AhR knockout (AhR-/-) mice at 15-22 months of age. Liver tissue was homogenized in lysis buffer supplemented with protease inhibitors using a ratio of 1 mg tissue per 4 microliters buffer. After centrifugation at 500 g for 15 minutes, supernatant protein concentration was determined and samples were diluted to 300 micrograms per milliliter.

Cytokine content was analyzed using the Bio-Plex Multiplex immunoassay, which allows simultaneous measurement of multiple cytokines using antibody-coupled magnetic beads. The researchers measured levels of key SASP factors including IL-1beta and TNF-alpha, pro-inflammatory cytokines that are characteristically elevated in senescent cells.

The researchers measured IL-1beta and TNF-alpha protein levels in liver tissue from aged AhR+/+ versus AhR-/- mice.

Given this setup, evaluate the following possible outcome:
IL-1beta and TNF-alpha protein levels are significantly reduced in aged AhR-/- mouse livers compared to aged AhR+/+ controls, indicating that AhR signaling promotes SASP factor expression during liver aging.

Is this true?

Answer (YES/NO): NO